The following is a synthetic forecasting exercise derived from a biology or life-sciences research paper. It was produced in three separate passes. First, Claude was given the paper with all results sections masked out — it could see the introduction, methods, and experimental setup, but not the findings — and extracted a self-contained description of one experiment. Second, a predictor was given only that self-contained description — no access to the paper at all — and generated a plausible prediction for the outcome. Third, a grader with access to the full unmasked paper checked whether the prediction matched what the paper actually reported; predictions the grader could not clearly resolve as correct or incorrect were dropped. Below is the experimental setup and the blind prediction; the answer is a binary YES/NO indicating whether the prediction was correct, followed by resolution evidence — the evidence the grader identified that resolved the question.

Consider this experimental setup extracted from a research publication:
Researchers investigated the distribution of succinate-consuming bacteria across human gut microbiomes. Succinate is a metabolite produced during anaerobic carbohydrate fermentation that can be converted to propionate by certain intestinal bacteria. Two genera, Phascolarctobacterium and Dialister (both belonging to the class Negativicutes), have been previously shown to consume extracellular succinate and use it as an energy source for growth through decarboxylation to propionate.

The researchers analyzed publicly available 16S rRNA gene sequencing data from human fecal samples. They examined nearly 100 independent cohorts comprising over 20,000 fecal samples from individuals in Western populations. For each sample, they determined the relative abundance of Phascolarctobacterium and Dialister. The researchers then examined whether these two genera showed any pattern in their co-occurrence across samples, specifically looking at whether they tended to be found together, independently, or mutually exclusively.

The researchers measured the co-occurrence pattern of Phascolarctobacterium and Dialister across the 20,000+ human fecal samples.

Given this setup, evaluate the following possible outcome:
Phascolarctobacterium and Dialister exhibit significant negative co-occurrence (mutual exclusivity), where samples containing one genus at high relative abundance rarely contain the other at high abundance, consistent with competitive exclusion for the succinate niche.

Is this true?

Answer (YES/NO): YES